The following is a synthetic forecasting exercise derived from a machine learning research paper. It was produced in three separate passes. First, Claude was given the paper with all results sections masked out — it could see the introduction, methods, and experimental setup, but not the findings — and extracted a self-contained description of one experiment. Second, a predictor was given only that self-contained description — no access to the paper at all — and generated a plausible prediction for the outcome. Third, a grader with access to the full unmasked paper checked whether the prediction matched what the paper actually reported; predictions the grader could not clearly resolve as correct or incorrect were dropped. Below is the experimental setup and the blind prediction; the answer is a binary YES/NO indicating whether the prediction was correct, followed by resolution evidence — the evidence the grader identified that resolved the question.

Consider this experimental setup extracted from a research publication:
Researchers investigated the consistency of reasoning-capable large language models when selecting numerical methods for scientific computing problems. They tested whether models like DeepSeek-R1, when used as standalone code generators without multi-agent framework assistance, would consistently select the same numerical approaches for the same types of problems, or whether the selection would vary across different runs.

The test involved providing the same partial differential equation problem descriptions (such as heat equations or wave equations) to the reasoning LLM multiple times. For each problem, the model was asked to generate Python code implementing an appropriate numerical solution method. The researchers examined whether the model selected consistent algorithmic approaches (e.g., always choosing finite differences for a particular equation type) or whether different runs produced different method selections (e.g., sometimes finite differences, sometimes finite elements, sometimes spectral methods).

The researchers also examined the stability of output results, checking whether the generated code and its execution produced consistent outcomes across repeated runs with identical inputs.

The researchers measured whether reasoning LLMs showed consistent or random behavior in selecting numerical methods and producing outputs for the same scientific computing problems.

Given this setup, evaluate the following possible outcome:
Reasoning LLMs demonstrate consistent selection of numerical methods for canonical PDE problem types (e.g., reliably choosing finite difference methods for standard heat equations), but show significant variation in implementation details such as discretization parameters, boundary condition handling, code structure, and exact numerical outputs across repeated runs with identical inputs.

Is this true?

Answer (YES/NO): NO